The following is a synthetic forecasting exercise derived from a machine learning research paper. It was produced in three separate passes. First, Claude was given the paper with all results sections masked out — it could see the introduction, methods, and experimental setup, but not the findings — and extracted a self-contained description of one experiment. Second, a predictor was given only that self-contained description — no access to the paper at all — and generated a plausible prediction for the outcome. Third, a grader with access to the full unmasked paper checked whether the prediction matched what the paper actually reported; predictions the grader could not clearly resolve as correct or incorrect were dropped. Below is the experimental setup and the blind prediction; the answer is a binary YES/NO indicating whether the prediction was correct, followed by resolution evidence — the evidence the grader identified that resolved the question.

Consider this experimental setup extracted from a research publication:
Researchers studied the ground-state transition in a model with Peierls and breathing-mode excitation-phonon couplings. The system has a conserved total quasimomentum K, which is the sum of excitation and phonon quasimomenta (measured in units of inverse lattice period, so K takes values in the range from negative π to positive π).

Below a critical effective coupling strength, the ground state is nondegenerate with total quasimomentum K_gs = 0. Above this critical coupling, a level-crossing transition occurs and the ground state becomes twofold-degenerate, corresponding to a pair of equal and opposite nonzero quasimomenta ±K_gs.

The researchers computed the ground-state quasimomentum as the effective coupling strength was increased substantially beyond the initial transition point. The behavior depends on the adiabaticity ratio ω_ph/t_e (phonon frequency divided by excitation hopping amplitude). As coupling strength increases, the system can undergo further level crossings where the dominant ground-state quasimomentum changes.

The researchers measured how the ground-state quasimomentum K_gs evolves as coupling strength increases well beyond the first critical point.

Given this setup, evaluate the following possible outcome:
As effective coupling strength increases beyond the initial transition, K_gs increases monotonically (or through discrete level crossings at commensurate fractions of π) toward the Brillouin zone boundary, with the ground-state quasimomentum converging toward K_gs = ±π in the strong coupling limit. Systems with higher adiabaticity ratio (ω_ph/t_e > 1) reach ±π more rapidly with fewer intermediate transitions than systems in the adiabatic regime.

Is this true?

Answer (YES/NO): NO